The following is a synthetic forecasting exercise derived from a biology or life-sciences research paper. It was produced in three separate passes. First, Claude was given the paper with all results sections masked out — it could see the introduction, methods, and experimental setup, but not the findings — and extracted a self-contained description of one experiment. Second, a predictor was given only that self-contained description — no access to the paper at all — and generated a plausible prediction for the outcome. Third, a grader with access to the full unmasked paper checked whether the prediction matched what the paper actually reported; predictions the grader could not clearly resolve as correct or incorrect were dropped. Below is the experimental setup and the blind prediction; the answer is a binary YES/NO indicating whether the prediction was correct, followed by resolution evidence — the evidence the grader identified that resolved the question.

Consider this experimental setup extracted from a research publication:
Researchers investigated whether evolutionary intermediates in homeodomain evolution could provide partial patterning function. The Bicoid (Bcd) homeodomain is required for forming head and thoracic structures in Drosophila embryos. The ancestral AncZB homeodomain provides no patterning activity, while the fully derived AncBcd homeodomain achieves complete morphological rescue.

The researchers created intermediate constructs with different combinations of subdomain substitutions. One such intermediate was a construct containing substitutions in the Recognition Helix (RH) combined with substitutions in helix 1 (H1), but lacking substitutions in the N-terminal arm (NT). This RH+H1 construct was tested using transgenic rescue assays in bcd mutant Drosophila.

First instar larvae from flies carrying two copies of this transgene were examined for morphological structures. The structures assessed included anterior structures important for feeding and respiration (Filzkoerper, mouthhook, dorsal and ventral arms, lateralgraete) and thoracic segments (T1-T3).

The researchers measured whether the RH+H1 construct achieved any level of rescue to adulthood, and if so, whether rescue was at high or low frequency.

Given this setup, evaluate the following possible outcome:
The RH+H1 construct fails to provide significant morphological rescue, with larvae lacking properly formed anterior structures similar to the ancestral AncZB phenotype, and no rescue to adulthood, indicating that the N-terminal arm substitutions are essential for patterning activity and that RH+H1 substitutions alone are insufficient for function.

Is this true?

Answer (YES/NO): NO